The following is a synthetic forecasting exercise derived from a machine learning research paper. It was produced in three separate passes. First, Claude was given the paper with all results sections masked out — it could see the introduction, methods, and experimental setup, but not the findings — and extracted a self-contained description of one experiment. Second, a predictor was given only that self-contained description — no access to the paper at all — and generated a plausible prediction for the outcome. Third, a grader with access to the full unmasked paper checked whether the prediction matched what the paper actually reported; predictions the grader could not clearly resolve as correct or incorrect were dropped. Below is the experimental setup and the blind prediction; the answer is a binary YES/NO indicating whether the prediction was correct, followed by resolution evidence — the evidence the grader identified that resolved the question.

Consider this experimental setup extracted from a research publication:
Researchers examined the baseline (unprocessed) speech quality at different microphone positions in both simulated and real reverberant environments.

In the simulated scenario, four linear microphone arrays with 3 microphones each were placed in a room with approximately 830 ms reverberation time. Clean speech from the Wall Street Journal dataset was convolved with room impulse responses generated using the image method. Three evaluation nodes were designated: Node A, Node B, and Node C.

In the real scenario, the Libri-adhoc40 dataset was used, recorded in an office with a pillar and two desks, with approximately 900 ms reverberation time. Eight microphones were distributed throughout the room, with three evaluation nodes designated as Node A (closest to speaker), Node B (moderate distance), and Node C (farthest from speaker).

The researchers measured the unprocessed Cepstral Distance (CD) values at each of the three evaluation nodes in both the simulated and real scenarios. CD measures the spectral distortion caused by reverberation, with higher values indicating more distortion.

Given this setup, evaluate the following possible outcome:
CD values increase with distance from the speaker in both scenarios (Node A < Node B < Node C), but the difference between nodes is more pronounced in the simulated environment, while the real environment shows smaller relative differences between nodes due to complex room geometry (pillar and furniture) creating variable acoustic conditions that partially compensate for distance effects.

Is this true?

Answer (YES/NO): NO